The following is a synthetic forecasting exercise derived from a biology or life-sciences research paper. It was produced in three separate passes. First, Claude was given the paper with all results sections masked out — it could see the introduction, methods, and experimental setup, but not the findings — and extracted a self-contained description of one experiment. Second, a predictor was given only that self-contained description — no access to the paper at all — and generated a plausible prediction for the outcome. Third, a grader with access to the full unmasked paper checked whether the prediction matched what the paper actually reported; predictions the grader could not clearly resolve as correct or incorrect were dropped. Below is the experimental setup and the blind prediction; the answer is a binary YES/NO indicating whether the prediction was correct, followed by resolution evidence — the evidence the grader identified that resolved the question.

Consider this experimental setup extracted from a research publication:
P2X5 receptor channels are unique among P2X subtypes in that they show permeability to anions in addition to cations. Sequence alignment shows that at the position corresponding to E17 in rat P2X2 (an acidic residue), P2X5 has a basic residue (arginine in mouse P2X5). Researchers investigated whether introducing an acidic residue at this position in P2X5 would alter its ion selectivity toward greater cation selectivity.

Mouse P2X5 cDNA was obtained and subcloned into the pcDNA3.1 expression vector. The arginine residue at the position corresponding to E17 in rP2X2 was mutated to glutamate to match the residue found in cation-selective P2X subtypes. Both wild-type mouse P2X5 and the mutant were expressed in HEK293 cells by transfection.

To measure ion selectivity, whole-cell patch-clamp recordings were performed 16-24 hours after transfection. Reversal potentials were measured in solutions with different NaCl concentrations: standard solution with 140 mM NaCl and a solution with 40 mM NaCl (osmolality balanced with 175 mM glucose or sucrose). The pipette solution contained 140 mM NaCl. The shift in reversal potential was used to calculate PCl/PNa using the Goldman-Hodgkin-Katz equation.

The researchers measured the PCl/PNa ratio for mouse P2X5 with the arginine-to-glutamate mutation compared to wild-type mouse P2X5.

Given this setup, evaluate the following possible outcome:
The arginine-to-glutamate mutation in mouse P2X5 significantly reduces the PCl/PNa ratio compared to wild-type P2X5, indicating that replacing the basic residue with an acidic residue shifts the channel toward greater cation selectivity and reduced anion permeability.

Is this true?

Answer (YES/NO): YES